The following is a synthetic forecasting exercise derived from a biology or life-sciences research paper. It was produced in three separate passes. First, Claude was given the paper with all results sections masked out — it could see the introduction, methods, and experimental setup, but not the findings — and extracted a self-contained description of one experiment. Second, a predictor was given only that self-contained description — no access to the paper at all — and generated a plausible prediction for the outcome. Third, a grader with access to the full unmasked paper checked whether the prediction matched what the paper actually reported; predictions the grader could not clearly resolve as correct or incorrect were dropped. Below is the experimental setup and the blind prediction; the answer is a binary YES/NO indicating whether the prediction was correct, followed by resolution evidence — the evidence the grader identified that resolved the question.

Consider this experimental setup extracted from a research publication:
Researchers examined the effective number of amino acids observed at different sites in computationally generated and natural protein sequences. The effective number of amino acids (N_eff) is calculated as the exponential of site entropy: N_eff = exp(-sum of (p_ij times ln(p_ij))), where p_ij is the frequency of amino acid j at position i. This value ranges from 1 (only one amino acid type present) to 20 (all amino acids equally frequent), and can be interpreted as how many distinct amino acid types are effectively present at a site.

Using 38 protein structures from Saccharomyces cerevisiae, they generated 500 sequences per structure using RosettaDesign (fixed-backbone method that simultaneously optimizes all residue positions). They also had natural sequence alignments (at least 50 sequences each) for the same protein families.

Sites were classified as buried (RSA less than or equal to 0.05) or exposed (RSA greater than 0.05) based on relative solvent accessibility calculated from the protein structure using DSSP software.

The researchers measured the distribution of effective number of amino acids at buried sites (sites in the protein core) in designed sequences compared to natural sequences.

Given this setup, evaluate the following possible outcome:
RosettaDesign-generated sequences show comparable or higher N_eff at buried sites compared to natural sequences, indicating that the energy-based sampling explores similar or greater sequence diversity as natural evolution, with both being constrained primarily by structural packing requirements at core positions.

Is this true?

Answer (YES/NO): YES